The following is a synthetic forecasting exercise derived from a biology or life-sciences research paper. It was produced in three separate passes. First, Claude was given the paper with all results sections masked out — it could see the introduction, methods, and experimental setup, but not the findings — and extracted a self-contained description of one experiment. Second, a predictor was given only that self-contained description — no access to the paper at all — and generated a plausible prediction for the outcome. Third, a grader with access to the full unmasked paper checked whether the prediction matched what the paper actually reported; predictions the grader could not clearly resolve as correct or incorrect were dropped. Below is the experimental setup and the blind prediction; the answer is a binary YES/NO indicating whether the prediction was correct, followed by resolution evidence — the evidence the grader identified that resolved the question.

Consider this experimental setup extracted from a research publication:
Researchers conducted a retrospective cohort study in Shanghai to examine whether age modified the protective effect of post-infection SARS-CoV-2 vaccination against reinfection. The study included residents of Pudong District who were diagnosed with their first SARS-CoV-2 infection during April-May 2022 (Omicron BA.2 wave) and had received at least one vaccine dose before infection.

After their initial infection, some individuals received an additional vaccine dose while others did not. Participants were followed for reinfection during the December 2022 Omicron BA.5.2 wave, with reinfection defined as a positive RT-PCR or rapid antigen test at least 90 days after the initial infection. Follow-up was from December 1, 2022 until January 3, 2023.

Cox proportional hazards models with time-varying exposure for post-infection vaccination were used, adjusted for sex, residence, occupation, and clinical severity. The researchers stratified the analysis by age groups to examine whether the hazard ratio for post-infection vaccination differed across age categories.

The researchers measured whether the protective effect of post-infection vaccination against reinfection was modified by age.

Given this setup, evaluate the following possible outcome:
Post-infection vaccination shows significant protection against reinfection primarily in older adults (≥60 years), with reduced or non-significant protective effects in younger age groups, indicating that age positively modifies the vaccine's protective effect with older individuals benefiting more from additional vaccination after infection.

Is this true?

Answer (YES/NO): NO